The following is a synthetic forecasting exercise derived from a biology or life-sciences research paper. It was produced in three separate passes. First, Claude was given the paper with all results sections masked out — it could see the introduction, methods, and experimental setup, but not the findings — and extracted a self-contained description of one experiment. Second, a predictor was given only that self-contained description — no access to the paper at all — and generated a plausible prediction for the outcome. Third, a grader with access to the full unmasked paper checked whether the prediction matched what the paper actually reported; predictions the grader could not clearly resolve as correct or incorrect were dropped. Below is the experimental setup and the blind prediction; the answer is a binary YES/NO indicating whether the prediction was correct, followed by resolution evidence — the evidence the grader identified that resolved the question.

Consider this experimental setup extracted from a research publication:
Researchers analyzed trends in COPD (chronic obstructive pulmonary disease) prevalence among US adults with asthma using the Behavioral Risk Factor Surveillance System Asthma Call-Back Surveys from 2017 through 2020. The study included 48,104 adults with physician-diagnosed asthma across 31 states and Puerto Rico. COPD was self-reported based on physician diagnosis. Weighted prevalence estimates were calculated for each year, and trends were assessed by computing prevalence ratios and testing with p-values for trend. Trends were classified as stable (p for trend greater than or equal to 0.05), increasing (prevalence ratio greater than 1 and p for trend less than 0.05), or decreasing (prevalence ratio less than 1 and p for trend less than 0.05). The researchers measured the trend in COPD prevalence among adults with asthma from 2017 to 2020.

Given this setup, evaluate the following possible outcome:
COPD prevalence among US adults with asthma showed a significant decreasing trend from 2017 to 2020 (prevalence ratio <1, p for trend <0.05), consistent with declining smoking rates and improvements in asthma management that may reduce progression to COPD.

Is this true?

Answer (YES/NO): NO